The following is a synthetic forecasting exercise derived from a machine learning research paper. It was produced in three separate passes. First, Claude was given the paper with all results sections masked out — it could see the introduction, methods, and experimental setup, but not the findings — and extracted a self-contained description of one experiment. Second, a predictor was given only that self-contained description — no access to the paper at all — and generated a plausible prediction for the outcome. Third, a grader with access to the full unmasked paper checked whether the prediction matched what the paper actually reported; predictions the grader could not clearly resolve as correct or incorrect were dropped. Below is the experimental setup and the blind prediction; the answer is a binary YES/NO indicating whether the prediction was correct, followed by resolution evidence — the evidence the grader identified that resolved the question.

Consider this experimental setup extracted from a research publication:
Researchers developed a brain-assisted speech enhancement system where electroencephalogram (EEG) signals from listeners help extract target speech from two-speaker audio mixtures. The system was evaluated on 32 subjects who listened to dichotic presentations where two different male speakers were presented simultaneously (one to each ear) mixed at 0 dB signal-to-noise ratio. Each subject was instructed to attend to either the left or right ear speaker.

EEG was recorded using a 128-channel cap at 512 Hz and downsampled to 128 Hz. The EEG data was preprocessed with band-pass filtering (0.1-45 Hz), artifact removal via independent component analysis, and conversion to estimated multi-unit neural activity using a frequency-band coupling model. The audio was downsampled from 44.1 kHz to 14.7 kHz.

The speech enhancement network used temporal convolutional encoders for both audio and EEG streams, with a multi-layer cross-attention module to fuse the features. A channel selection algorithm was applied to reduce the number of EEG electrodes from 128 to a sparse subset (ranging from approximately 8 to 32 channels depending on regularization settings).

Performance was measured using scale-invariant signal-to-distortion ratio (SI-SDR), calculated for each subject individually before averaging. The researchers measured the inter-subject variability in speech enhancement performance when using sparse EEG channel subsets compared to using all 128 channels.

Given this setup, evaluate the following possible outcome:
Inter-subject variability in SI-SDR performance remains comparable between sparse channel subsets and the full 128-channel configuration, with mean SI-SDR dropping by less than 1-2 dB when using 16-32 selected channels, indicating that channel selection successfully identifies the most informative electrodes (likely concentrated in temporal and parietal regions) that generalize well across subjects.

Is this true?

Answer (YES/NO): NO